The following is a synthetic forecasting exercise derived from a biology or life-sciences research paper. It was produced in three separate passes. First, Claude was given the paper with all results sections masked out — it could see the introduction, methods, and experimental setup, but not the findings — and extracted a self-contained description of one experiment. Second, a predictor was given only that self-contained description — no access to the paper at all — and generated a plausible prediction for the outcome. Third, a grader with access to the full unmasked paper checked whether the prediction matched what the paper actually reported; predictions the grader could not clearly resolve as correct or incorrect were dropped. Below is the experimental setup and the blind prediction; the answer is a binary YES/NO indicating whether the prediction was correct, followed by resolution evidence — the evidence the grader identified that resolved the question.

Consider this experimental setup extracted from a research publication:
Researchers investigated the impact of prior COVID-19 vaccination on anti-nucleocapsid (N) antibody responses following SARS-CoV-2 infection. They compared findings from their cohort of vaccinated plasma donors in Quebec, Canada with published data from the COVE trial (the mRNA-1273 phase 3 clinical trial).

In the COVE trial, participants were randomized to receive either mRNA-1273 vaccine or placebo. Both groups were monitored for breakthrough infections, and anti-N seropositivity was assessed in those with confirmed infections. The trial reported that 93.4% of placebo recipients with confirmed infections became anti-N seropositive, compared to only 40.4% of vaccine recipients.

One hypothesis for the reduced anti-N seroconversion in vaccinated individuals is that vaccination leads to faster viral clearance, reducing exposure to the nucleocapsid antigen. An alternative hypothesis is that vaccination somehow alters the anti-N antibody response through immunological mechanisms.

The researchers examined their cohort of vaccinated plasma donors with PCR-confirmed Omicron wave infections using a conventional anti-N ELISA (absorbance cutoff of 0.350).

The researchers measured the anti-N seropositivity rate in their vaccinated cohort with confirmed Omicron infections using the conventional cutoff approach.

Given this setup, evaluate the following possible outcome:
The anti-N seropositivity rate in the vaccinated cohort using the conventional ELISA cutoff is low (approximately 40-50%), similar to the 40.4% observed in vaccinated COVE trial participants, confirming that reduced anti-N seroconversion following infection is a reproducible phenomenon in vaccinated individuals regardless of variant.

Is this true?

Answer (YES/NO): NO